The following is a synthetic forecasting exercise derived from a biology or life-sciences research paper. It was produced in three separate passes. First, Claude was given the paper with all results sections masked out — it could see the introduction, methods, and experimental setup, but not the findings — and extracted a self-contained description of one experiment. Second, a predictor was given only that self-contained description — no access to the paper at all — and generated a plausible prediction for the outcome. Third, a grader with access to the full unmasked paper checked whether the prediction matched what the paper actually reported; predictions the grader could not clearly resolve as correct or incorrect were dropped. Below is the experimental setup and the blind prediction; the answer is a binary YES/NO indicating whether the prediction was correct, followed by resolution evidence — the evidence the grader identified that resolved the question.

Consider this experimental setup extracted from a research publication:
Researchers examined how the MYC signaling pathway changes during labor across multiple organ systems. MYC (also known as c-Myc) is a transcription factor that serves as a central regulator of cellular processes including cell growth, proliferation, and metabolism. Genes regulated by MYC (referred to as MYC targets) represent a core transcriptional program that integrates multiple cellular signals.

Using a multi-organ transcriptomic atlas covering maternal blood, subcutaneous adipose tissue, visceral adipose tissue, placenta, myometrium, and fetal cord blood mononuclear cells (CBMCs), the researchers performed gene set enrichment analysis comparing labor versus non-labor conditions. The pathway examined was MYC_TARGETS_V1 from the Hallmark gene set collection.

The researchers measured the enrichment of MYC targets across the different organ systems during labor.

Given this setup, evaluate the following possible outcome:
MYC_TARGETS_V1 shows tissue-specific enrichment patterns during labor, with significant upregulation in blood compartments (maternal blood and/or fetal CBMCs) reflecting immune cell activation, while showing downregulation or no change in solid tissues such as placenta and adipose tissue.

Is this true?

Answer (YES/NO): NO